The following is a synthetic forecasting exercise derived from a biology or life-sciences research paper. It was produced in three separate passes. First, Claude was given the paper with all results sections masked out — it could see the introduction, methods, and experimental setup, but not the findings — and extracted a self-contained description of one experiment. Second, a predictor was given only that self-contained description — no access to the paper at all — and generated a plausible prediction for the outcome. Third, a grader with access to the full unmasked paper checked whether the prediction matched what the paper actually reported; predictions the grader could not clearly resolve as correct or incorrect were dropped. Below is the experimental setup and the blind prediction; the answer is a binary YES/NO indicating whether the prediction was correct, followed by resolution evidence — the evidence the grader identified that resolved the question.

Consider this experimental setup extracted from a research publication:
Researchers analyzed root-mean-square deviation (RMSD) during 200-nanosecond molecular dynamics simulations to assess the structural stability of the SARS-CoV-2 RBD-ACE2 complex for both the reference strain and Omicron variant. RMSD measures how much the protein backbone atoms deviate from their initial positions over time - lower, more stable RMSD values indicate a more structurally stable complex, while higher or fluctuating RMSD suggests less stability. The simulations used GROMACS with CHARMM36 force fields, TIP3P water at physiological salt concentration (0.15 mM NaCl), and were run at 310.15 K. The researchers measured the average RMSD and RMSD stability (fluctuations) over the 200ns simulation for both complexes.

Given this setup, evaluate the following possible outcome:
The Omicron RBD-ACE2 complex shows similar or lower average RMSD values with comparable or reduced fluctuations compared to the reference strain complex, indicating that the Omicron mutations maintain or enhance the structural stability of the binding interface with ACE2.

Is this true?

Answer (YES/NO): YES